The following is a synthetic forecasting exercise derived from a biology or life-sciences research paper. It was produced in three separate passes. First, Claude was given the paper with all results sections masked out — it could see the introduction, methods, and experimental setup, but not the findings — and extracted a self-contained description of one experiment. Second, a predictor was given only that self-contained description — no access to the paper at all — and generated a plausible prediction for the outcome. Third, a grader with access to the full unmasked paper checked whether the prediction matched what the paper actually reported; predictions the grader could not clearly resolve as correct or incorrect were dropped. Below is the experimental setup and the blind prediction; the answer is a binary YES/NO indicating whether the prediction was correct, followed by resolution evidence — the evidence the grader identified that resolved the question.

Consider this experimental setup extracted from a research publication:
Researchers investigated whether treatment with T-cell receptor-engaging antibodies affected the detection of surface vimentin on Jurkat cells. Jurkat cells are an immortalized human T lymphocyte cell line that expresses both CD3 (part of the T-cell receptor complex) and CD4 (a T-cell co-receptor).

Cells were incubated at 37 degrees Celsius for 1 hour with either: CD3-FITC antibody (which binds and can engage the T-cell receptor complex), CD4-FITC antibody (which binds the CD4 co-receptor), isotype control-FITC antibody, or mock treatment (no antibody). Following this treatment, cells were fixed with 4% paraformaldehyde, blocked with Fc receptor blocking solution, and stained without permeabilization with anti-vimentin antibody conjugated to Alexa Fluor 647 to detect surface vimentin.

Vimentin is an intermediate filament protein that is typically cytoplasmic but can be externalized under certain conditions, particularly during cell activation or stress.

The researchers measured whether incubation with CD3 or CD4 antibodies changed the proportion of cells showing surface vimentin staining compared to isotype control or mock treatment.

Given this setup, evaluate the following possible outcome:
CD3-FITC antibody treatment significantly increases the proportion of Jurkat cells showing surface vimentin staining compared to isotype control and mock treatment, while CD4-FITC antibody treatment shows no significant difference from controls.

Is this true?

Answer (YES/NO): NO